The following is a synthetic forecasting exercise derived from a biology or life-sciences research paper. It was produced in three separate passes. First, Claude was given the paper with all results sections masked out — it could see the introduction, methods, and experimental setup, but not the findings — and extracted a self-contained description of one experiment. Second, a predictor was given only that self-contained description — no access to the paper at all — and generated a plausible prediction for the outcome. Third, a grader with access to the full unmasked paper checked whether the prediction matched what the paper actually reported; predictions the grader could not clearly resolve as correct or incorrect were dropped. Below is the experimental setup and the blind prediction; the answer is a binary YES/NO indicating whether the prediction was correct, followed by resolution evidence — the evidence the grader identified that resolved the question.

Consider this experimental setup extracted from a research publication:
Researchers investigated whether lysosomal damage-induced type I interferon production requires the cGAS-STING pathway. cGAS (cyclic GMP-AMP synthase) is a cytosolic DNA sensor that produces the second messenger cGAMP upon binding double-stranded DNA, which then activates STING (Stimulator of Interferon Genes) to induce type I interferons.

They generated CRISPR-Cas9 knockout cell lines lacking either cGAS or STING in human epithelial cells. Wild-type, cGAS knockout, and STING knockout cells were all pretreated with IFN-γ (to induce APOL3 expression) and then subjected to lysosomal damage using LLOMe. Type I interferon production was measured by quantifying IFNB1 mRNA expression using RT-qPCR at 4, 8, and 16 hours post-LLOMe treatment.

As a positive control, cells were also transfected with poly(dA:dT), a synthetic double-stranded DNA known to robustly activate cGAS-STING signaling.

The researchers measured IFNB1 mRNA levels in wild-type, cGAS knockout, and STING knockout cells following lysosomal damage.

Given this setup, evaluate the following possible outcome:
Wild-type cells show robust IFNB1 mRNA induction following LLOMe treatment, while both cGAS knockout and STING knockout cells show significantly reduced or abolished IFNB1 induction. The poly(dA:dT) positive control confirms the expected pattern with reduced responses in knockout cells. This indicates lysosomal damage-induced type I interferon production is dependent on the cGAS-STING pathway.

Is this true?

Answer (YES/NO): NO